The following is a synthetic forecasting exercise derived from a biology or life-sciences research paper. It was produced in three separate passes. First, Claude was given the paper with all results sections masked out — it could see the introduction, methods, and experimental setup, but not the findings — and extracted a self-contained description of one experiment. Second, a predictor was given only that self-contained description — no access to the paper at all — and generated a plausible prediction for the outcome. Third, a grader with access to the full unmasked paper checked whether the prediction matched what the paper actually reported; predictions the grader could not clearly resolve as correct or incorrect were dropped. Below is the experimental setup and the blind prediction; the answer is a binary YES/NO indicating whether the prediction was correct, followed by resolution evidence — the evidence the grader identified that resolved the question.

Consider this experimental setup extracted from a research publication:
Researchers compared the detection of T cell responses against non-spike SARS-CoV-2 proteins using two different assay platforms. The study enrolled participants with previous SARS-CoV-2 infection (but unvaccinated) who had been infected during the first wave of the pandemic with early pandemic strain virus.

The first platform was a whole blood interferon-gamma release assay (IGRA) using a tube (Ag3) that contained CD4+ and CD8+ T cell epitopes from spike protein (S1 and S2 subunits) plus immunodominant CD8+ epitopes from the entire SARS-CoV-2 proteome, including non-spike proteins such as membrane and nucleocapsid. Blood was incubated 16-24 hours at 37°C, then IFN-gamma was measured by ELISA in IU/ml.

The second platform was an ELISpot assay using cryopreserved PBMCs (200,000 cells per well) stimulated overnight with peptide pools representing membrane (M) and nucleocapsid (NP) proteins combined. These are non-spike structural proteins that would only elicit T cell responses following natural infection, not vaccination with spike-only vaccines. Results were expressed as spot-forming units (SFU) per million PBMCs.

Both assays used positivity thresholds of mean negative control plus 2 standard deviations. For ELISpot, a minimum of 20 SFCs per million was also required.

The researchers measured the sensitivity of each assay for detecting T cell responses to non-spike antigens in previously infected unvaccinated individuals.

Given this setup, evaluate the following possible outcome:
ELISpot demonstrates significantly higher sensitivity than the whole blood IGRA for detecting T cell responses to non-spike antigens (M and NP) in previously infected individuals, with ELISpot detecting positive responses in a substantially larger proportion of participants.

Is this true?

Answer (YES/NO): YES